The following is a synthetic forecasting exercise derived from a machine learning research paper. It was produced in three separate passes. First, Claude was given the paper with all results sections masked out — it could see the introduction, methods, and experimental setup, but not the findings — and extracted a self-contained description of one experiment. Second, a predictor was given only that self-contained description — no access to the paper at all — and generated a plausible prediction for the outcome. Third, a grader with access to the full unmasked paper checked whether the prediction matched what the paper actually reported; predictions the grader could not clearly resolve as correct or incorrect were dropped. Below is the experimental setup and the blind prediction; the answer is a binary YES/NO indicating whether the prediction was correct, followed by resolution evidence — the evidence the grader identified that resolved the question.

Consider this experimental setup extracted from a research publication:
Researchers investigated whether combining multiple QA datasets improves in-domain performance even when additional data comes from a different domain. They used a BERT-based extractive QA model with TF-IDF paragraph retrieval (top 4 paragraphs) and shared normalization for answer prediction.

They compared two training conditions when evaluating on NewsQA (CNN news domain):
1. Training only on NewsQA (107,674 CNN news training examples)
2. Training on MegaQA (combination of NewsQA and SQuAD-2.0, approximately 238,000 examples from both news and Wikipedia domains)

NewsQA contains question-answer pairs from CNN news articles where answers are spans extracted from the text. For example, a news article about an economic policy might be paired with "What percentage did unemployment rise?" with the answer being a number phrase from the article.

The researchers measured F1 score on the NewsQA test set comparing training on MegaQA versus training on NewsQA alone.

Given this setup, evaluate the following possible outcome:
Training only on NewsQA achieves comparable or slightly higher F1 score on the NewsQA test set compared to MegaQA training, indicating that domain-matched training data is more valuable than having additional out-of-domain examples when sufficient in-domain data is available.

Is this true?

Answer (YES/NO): NO